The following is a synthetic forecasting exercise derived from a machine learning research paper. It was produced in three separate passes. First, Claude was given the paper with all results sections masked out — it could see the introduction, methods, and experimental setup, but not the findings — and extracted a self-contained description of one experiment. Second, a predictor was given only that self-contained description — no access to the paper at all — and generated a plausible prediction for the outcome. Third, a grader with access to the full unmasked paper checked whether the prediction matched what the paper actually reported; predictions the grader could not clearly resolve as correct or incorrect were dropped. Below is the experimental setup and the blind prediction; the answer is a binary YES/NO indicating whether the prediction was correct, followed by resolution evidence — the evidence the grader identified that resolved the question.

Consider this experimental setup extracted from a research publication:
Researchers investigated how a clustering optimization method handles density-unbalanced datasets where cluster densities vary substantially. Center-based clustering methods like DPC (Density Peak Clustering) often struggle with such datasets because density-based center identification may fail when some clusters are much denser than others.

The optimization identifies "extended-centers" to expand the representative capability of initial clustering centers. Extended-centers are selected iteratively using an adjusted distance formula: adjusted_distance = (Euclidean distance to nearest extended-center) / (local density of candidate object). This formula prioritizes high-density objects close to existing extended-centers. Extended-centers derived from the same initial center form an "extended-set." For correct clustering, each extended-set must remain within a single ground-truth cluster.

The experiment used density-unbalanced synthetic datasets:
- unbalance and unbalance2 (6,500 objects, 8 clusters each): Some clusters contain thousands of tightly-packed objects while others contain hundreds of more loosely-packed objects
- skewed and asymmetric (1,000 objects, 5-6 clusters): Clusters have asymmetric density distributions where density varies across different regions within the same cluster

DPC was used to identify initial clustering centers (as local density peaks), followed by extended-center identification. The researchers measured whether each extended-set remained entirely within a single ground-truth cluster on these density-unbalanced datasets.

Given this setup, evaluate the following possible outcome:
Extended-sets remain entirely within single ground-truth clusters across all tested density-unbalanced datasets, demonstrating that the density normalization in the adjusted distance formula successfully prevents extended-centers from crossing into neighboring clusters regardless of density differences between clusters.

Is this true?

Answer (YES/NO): YES